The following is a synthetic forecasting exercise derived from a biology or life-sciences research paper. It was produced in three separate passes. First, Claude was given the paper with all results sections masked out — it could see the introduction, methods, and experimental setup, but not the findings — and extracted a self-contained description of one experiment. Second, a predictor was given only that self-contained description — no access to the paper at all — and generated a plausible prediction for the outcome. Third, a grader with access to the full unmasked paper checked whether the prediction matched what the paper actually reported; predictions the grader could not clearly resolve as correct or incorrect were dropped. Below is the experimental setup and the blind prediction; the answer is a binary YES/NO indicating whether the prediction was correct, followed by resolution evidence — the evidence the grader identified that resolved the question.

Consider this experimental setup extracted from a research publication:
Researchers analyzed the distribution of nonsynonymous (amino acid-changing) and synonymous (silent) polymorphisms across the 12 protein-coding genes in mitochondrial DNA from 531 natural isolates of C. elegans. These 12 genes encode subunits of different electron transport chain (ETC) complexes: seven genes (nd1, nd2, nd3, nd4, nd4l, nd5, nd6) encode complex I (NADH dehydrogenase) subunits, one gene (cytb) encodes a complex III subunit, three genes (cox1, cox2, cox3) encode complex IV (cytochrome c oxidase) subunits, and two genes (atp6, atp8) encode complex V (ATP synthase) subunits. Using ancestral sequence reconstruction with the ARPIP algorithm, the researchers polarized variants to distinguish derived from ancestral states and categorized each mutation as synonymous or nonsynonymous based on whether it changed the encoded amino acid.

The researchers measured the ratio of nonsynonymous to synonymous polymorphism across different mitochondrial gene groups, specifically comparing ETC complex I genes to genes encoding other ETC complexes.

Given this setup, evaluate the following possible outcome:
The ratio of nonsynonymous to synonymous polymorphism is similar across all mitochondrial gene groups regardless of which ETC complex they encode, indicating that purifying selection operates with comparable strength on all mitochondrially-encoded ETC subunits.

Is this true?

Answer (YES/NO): NO